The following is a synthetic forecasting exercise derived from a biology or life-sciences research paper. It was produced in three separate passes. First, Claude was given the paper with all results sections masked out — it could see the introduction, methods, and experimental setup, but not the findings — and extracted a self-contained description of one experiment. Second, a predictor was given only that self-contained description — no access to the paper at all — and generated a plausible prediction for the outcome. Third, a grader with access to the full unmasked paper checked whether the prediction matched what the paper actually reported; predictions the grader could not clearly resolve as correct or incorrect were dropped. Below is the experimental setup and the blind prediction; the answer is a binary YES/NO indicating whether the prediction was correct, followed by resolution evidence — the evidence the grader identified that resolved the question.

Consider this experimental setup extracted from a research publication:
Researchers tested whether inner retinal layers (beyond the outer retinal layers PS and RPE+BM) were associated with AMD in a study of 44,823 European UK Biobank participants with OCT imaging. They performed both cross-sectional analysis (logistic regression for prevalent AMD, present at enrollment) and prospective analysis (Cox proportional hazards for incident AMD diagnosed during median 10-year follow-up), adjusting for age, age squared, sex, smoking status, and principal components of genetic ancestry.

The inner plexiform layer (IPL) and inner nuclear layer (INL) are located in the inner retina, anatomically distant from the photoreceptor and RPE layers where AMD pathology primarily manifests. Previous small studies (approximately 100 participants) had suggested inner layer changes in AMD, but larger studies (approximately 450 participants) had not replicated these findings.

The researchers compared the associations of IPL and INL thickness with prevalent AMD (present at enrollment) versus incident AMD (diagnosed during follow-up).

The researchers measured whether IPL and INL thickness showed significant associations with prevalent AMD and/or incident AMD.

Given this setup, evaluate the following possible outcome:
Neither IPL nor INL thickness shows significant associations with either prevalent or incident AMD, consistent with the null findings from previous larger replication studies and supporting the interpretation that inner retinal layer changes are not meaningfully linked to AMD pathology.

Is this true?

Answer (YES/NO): NO